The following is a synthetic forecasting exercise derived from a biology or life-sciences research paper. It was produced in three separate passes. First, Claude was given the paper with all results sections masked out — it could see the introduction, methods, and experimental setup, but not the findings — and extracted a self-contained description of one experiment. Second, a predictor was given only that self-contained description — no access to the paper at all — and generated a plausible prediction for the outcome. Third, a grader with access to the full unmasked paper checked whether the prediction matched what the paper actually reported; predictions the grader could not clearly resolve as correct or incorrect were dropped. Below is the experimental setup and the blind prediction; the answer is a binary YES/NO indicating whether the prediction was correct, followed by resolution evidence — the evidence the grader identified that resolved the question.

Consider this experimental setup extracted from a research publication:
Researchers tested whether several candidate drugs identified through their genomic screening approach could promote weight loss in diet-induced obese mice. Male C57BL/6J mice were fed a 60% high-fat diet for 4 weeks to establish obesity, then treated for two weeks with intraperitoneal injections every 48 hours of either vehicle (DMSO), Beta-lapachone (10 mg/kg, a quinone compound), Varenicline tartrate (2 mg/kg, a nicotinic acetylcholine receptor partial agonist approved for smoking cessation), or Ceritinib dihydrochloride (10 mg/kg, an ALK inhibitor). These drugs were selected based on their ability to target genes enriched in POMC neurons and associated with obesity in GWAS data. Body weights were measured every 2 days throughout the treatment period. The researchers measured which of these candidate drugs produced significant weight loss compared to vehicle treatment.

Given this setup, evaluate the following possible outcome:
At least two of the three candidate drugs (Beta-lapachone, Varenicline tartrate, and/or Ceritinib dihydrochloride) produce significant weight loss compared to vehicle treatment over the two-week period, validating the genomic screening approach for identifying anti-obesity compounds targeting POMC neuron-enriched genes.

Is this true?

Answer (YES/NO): NO